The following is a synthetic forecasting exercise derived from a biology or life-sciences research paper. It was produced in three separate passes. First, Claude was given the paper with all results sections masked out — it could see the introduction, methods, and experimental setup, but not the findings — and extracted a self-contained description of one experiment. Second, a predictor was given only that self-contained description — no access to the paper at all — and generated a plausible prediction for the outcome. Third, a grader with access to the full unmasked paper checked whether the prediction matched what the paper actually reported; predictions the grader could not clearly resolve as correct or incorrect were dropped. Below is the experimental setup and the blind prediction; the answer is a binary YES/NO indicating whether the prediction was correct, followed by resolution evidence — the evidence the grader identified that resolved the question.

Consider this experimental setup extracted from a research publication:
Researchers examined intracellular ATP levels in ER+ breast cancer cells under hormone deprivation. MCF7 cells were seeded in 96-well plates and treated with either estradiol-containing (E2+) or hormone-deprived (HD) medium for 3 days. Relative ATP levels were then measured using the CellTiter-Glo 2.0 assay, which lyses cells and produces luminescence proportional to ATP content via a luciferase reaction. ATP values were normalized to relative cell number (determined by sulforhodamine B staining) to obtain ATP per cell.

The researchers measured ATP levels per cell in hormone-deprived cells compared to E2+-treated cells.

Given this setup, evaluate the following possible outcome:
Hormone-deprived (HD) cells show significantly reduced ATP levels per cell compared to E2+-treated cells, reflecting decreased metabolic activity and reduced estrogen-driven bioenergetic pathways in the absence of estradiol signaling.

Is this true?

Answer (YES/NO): YES